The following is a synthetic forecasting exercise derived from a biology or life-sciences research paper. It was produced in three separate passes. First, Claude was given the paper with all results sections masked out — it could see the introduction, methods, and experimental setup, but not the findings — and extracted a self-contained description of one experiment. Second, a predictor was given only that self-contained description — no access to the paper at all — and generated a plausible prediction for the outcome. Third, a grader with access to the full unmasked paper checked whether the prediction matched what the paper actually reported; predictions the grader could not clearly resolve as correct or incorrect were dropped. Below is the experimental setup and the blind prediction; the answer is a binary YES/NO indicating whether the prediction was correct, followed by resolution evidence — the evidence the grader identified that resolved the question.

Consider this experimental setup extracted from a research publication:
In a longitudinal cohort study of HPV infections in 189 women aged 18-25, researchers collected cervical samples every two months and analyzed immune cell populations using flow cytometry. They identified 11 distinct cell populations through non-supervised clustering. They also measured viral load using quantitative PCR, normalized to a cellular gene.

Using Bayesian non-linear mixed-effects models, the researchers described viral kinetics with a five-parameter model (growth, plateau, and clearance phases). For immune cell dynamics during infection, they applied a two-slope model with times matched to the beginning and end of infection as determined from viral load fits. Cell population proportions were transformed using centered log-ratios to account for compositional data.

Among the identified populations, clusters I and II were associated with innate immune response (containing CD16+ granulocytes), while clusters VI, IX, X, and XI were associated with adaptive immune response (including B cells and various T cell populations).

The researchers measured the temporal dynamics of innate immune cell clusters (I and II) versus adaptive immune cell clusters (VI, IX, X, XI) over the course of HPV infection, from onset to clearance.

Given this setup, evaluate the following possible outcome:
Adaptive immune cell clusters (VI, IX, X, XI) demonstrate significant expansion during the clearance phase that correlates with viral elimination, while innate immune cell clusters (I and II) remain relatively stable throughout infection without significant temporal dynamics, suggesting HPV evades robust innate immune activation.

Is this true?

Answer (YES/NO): NO